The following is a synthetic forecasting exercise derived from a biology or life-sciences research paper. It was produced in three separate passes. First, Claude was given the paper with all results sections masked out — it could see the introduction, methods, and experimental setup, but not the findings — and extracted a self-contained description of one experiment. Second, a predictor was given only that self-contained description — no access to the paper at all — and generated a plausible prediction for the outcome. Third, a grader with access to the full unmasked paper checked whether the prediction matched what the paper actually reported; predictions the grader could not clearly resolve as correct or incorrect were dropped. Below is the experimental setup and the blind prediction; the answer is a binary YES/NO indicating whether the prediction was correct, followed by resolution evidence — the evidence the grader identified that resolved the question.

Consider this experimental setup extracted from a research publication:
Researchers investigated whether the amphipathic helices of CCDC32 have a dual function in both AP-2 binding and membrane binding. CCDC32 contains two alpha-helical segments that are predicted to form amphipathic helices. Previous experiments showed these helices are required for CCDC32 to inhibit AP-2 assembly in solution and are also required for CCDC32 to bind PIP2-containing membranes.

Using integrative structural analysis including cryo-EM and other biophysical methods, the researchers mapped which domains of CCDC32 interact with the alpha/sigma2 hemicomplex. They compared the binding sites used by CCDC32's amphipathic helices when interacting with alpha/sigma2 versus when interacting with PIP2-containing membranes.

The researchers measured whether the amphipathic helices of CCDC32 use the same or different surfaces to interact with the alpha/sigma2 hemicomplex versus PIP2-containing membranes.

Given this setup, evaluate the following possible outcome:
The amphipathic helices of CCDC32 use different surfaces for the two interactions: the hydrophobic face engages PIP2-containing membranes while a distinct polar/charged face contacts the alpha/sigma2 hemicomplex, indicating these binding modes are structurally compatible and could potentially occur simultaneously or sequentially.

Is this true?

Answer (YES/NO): NO